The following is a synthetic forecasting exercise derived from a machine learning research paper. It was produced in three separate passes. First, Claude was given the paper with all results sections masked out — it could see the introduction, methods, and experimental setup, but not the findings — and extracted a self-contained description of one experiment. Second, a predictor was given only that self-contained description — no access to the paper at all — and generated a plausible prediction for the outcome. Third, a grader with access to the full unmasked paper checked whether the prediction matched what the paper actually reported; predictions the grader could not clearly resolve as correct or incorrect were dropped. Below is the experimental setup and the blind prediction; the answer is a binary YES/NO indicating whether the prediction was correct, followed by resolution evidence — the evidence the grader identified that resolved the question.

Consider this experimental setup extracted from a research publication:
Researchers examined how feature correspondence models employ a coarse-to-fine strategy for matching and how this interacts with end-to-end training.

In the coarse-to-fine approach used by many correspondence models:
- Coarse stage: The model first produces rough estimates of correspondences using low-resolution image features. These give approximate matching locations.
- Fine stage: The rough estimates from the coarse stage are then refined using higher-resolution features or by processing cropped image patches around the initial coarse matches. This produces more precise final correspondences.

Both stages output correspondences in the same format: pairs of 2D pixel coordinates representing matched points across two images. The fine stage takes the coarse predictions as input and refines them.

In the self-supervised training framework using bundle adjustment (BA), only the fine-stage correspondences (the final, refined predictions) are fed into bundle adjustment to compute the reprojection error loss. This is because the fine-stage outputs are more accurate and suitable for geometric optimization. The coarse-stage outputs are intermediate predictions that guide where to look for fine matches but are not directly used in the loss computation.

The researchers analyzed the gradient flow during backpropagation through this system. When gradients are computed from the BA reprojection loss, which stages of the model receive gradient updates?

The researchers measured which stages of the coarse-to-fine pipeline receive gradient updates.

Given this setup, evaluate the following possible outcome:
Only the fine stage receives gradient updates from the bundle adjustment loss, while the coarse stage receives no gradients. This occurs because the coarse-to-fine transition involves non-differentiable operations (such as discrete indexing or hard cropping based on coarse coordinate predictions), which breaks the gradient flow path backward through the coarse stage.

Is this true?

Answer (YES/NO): NO